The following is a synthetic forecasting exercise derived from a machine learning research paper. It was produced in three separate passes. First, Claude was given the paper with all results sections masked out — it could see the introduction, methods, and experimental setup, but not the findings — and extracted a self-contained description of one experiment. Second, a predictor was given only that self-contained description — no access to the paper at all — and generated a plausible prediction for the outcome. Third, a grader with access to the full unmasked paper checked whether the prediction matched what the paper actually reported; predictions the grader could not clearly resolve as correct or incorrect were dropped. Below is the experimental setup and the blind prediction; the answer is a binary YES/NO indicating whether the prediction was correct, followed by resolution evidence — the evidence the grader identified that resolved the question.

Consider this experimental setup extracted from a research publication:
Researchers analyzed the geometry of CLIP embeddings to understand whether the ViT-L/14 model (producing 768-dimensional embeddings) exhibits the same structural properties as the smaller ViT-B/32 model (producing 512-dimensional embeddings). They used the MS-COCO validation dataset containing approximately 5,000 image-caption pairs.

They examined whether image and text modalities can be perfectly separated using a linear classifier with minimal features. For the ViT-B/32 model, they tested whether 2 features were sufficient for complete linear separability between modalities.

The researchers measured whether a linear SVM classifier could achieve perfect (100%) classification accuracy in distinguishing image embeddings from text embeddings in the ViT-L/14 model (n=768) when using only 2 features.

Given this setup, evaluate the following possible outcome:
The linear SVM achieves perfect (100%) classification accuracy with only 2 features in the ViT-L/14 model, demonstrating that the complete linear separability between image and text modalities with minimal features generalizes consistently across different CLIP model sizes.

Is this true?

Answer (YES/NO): YES